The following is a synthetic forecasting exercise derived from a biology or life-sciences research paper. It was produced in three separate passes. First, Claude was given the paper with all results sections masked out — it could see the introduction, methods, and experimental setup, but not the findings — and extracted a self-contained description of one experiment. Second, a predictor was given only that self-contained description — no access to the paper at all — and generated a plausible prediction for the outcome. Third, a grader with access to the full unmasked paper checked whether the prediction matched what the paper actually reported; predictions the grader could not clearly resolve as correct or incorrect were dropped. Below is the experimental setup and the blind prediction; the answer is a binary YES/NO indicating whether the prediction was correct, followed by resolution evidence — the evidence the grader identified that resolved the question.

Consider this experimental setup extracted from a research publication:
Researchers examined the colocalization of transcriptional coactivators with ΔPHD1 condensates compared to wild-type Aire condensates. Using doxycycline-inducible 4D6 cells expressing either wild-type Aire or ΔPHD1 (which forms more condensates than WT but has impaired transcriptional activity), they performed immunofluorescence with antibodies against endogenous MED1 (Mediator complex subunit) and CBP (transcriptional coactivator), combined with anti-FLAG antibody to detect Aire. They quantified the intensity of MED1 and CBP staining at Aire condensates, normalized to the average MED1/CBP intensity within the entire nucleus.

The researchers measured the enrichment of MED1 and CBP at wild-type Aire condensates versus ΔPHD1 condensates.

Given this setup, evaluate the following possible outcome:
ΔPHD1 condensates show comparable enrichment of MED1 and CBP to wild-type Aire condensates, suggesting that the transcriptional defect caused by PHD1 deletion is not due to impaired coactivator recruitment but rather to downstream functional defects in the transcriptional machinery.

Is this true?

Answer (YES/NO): NO